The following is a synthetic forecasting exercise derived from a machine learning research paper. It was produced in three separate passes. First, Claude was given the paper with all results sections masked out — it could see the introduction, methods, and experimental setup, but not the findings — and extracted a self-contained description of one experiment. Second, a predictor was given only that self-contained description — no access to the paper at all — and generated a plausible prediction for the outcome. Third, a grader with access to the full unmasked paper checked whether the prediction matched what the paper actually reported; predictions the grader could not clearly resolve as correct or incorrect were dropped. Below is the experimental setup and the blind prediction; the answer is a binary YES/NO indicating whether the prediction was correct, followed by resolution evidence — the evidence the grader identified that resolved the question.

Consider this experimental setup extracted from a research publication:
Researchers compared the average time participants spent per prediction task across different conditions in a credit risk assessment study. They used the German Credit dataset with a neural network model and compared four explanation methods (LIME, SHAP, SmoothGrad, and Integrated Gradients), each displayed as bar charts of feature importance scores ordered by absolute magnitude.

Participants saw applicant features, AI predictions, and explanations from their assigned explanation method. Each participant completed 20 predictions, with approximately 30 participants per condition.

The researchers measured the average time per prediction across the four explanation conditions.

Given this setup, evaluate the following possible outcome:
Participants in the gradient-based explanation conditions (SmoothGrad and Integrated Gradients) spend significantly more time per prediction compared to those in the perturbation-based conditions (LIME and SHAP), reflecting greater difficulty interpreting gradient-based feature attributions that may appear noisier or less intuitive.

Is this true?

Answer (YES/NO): NO